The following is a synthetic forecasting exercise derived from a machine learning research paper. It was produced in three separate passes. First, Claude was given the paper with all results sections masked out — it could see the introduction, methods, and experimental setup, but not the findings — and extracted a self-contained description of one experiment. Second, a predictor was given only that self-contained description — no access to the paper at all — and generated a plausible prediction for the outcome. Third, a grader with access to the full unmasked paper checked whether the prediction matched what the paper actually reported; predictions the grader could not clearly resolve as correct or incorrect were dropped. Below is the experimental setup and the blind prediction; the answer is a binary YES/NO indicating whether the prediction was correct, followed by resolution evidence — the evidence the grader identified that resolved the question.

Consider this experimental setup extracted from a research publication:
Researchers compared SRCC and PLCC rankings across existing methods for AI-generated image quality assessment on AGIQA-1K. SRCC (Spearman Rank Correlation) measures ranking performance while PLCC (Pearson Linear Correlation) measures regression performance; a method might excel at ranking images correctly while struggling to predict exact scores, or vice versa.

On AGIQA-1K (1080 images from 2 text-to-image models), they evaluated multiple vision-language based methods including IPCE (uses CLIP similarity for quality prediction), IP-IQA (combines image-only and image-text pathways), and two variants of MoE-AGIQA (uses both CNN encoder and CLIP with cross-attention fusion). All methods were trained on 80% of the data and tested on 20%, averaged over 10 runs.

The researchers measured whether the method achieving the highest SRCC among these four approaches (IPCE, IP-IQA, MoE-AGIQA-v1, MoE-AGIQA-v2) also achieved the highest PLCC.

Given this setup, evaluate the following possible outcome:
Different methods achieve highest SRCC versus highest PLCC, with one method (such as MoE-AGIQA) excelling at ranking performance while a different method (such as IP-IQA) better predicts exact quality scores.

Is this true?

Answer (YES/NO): NO